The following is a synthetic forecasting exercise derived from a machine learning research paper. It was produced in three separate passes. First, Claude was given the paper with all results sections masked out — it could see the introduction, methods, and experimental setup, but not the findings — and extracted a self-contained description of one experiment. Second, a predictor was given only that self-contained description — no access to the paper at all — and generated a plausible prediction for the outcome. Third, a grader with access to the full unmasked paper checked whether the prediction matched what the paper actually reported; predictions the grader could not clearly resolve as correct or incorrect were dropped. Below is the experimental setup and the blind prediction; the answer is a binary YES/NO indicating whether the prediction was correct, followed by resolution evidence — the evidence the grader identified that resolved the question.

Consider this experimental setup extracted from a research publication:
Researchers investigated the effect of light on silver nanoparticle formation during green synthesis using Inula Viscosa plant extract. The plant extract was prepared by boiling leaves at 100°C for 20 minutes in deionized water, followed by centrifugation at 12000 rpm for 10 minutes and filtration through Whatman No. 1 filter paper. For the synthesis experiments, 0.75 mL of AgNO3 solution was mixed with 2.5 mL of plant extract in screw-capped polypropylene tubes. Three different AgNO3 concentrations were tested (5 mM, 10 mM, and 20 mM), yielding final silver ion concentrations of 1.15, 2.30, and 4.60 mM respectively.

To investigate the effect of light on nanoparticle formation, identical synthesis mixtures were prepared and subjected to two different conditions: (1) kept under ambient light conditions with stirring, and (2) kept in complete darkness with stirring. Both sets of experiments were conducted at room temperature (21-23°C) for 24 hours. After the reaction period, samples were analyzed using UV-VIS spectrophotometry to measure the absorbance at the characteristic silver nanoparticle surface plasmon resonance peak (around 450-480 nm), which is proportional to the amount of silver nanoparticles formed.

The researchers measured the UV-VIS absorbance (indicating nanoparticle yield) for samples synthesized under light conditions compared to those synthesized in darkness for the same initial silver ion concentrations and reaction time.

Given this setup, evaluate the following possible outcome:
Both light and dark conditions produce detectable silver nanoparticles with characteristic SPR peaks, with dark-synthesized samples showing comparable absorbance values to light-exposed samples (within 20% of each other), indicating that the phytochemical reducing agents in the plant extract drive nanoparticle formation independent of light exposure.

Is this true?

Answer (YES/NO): NO